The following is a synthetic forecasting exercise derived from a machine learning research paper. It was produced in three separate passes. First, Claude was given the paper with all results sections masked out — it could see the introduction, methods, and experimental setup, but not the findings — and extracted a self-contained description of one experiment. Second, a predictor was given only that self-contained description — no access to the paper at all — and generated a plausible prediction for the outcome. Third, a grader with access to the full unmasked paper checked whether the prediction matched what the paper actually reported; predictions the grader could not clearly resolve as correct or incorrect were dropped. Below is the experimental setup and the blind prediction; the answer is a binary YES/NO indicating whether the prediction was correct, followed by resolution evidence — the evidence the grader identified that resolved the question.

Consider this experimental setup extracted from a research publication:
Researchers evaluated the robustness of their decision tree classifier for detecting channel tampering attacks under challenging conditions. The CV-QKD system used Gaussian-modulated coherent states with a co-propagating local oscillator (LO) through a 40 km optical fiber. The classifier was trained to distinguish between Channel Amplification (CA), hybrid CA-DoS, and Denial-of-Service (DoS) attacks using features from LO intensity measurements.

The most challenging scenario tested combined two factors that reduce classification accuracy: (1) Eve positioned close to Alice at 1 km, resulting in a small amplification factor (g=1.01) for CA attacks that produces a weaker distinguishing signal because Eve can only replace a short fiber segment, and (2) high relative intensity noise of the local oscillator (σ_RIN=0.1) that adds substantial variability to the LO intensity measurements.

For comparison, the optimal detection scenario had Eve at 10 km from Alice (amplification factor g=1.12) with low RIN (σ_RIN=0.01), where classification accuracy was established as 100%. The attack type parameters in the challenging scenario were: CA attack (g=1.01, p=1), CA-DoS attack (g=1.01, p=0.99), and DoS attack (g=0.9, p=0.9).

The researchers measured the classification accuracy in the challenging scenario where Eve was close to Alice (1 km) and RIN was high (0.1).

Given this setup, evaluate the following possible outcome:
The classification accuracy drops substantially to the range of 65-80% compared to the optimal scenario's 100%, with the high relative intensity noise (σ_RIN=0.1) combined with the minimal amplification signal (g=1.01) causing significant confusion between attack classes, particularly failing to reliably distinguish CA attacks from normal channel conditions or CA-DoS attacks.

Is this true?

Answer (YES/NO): NO